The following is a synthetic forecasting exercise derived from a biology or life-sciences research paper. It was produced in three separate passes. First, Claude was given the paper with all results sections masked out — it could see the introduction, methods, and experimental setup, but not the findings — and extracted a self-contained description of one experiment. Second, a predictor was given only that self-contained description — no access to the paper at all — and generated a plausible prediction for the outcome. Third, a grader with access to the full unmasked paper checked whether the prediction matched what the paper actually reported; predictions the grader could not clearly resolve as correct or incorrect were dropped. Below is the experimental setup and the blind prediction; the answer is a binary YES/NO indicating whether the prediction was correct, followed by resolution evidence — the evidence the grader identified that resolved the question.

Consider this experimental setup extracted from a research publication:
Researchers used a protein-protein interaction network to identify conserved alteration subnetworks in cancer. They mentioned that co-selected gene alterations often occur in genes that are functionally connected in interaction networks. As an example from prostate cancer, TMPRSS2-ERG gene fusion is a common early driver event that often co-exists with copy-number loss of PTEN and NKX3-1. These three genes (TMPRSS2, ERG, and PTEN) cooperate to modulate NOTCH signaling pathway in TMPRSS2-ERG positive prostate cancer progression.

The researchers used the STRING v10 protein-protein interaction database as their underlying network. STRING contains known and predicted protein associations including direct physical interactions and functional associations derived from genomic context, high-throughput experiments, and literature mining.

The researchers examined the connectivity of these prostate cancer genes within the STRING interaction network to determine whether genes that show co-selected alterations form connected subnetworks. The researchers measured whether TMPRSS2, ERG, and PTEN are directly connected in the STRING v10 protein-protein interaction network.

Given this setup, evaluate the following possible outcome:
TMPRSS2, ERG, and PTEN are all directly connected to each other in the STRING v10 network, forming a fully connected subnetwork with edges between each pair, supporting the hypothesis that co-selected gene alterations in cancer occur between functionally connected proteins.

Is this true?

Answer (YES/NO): NO